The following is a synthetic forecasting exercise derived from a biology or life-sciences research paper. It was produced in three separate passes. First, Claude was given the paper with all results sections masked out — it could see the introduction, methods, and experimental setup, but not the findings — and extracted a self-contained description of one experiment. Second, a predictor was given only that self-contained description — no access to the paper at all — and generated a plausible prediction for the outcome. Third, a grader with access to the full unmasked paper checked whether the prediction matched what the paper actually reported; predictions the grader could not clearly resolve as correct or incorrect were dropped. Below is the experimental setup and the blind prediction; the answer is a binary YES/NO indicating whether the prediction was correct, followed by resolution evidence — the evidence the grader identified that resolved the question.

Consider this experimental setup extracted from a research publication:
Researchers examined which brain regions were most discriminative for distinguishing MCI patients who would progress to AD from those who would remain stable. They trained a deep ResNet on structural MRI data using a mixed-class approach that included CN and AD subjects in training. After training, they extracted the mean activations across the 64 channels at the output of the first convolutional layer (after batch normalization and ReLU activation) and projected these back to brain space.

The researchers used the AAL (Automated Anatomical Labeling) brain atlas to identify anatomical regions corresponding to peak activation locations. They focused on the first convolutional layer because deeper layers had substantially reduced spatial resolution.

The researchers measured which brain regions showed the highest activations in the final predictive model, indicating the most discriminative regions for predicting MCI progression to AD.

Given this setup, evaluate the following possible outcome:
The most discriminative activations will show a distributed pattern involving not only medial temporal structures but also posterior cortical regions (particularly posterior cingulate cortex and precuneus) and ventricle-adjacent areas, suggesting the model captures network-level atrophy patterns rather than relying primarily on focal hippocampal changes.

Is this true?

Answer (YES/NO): NO